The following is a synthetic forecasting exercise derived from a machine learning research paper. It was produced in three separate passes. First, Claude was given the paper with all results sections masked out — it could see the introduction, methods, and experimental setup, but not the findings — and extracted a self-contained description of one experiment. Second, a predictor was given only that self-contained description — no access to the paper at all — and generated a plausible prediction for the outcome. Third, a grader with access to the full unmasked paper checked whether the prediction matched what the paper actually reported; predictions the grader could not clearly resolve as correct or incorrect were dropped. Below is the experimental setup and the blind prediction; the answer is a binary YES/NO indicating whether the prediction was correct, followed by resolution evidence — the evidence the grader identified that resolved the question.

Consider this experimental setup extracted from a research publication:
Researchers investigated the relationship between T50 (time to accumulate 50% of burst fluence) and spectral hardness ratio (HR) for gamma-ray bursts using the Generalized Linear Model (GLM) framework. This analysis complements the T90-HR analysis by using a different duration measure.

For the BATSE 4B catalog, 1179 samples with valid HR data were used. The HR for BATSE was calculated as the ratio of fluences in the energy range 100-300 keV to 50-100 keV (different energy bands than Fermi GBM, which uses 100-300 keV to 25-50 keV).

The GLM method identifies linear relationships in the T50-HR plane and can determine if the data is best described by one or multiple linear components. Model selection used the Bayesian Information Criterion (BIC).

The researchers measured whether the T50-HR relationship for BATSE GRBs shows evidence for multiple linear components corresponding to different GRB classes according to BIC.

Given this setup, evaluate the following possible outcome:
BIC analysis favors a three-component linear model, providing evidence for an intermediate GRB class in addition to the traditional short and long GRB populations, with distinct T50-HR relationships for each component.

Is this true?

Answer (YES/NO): NO